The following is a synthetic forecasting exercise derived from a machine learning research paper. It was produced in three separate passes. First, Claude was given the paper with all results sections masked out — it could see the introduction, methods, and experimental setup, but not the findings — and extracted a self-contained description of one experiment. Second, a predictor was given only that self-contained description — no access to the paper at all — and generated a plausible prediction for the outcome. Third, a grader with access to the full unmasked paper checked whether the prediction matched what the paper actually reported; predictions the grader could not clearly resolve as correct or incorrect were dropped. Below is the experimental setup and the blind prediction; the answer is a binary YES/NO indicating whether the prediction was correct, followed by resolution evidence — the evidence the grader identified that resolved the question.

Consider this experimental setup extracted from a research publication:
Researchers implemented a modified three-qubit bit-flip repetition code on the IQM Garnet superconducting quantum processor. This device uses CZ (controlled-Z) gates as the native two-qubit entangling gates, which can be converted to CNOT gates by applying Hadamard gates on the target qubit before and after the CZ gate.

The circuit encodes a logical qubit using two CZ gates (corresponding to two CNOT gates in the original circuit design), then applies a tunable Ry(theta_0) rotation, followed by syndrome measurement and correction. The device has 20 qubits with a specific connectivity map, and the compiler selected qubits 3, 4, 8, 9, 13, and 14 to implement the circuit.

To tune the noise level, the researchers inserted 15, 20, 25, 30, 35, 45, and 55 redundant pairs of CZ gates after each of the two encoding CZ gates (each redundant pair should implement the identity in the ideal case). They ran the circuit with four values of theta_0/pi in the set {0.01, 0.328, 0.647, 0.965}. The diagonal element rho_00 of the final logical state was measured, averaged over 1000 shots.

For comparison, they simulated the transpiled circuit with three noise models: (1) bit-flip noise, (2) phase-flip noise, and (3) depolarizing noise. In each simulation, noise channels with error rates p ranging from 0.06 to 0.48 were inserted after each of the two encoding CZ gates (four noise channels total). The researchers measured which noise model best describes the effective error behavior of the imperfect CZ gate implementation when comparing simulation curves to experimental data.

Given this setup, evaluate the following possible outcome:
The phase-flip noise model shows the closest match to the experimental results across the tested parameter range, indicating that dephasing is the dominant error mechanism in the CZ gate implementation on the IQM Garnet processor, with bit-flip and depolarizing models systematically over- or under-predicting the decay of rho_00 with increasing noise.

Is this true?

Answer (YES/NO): YES